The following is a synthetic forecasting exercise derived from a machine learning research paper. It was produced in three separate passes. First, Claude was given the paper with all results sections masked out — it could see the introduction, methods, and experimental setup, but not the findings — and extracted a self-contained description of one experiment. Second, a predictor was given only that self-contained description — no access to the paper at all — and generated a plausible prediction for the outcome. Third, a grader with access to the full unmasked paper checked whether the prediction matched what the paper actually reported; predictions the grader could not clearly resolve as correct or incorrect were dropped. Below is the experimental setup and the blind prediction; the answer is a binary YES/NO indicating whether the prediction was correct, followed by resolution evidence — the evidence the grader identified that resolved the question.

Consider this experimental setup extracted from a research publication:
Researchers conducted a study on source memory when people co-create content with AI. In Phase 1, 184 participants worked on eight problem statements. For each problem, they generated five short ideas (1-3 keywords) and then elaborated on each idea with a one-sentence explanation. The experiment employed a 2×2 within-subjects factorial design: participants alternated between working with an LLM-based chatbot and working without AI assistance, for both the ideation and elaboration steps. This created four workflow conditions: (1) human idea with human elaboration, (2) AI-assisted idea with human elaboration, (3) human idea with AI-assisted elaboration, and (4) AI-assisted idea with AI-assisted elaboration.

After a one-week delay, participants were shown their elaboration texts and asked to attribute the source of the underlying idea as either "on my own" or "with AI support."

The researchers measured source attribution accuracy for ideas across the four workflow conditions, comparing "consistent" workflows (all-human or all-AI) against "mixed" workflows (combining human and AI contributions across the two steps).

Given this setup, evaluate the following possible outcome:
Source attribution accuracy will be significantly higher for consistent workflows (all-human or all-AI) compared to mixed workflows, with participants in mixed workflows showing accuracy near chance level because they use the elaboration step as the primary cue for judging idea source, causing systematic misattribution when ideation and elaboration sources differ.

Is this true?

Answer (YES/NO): NO